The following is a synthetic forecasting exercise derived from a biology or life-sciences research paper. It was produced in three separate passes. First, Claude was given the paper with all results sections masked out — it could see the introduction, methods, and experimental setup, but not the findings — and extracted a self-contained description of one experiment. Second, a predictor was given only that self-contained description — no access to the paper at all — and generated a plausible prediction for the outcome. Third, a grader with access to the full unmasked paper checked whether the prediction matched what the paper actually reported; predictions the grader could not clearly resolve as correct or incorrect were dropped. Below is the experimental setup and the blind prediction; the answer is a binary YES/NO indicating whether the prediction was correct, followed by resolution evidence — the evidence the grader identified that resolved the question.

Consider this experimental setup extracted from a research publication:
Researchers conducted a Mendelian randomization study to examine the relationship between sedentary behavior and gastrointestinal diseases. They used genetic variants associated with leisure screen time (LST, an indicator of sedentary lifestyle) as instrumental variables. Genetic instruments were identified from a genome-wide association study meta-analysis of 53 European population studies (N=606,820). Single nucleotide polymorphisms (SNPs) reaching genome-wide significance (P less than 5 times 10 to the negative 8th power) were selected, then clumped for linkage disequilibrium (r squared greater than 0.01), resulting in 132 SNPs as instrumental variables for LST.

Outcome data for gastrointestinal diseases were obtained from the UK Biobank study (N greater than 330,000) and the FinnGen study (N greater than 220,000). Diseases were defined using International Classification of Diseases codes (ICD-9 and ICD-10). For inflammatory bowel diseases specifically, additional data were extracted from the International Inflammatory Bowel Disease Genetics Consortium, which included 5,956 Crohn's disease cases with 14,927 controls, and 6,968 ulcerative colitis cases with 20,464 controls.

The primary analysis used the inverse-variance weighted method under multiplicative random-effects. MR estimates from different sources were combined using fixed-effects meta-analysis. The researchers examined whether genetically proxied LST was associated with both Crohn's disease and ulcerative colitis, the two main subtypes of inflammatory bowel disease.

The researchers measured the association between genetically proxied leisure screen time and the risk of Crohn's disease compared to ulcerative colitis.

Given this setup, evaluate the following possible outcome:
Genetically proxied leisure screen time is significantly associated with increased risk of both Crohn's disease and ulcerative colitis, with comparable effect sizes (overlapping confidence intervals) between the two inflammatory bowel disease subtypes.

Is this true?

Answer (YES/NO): NO